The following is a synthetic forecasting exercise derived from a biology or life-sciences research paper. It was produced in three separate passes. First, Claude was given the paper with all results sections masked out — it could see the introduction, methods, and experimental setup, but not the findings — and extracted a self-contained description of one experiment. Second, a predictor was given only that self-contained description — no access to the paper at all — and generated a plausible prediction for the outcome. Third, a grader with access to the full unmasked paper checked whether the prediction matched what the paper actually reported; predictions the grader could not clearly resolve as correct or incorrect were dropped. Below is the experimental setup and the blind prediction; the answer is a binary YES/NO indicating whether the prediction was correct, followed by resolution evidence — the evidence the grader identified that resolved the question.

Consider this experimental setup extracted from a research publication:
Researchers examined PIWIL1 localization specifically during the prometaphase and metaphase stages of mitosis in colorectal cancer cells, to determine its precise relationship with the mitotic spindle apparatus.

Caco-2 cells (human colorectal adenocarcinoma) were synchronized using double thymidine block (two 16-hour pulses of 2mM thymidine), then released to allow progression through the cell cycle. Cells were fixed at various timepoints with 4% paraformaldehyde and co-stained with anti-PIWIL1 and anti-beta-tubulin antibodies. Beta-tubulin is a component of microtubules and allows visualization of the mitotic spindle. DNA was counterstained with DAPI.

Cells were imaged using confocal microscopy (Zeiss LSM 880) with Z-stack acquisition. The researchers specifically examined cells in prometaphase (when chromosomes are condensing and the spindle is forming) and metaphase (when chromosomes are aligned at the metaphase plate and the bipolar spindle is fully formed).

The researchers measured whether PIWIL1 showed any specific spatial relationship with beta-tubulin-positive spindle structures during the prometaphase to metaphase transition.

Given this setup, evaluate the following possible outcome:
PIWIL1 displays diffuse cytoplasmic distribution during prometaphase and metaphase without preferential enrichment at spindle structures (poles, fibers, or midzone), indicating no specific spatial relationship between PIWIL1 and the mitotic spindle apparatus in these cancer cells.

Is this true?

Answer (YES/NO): NO